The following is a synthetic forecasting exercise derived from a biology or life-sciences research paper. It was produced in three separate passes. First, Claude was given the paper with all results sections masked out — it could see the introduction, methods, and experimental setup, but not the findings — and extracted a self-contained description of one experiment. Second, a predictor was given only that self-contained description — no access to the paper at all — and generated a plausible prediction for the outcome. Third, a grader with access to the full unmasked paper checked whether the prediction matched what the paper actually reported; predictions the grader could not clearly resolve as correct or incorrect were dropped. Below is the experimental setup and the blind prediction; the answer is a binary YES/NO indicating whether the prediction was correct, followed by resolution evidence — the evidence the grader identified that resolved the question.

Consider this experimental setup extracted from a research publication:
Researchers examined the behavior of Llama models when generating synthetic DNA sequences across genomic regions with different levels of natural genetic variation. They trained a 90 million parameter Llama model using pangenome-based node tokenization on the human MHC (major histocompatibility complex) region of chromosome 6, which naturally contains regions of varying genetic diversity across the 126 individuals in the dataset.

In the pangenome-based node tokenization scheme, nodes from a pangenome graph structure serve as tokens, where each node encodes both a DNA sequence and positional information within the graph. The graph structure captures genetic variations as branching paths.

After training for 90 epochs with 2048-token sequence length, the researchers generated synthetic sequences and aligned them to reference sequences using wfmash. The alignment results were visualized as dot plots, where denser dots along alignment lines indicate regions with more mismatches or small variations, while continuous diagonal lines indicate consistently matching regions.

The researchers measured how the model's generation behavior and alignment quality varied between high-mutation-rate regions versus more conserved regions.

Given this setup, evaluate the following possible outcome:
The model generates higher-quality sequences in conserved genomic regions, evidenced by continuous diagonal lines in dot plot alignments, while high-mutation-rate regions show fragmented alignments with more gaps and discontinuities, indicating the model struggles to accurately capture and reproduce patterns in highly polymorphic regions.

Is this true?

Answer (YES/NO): NO